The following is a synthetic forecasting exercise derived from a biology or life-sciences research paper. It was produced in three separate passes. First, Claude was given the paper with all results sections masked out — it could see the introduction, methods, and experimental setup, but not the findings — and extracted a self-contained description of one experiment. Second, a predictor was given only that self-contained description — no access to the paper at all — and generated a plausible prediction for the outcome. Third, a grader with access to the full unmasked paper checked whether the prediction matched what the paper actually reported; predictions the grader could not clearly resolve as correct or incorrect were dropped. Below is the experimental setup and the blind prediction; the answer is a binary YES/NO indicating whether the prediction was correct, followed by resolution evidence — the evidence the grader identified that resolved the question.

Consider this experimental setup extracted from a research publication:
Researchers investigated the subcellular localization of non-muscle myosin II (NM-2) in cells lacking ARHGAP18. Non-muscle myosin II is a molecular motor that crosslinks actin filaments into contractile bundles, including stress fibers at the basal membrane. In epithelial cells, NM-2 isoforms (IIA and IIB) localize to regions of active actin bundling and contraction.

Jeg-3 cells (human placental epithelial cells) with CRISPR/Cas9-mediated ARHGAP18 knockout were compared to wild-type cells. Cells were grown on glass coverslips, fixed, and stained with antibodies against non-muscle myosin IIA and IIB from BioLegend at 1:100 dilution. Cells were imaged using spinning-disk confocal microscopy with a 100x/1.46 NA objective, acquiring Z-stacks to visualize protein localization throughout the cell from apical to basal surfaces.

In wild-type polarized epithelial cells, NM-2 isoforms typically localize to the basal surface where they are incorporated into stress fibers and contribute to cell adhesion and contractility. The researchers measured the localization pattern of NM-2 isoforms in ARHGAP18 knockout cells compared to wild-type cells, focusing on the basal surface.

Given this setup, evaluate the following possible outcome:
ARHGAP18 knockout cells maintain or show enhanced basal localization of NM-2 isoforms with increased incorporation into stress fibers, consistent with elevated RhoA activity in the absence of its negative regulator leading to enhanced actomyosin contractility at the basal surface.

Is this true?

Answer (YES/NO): NO